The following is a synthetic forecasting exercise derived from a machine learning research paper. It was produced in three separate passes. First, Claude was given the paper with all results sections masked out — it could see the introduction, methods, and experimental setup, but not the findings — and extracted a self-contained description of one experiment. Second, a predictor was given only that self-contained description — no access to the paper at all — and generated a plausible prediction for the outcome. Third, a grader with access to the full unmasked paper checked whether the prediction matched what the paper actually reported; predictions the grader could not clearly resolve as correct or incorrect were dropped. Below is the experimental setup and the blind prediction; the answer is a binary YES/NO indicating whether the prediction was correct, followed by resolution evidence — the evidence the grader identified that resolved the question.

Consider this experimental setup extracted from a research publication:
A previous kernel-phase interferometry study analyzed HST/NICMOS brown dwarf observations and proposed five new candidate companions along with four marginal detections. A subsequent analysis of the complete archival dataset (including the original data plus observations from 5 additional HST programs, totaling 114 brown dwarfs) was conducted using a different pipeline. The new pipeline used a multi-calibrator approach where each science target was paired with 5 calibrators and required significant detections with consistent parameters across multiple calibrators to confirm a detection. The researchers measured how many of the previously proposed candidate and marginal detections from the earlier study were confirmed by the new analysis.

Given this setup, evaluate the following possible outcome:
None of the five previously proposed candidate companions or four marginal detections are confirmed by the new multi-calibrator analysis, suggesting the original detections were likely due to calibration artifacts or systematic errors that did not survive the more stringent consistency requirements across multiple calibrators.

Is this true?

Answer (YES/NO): NO